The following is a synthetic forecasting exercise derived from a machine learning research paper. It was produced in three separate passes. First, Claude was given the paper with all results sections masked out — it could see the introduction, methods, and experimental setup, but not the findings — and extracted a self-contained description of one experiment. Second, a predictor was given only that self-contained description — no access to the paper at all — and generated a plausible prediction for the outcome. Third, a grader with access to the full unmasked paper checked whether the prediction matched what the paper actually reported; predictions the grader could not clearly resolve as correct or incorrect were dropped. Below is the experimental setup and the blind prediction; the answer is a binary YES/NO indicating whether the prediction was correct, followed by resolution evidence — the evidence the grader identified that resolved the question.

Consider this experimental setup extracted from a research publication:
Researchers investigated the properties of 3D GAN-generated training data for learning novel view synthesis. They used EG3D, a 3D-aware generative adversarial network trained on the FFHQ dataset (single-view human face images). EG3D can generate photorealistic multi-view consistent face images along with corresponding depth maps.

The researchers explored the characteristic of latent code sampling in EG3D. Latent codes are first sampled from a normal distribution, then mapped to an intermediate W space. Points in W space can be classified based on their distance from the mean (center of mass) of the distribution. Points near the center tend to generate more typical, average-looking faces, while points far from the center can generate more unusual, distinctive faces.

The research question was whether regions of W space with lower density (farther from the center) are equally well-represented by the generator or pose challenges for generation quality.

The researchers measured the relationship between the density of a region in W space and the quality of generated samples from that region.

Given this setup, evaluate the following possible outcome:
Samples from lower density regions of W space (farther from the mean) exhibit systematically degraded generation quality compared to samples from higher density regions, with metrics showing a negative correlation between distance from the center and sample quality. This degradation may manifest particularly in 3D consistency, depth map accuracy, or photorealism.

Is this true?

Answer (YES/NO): YES